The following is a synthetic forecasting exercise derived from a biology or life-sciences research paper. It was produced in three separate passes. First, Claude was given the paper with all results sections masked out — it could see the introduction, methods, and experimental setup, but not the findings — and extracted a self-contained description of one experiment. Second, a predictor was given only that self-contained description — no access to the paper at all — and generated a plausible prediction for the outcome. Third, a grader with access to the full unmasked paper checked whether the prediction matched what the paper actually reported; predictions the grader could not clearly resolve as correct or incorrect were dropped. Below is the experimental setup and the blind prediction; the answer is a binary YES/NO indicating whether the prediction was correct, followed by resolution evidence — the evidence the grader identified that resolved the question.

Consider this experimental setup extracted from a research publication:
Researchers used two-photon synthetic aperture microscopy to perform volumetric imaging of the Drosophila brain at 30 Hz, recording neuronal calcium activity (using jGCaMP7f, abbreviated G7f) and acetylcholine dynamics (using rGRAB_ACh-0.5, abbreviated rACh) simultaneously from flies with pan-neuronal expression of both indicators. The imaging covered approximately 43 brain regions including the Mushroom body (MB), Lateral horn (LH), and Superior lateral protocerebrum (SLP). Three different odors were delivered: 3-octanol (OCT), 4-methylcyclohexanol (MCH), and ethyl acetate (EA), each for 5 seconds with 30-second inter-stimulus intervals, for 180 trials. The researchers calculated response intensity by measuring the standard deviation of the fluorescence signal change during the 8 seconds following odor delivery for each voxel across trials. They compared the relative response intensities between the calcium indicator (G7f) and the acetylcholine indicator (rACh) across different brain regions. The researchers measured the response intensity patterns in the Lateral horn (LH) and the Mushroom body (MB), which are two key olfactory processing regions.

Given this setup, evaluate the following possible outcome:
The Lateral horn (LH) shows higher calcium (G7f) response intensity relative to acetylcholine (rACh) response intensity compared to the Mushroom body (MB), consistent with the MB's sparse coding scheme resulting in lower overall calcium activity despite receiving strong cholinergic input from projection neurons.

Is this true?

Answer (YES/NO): YES